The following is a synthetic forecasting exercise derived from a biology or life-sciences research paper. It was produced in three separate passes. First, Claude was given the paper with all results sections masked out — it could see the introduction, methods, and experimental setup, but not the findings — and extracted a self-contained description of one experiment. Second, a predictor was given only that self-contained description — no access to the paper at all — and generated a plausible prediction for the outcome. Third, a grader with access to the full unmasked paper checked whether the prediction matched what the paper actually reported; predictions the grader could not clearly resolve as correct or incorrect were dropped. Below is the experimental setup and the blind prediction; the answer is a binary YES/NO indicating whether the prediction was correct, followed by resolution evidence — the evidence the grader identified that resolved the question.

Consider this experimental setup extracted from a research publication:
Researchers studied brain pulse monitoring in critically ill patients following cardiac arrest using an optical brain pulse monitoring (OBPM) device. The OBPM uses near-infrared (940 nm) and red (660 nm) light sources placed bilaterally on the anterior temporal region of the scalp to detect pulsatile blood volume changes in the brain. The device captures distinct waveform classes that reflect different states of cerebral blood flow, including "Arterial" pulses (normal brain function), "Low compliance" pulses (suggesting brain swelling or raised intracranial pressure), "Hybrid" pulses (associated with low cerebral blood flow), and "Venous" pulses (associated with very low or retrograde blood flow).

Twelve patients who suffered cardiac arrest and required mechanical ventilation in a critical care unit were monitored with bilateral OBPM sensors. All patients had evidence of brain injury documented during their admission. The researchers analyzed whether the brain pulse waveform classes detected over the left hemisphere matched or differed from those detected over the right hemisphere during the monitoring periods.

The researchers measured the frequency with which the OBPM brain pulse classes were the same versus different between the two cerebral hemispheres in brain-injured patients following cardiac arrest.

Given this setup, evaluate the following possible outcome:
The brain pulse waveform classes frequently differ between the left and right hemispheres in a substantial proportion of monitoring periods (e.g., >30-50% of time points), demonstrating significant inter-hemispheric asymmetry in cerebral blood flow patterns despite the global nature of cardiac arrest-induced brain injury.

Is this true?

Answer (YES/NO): YES